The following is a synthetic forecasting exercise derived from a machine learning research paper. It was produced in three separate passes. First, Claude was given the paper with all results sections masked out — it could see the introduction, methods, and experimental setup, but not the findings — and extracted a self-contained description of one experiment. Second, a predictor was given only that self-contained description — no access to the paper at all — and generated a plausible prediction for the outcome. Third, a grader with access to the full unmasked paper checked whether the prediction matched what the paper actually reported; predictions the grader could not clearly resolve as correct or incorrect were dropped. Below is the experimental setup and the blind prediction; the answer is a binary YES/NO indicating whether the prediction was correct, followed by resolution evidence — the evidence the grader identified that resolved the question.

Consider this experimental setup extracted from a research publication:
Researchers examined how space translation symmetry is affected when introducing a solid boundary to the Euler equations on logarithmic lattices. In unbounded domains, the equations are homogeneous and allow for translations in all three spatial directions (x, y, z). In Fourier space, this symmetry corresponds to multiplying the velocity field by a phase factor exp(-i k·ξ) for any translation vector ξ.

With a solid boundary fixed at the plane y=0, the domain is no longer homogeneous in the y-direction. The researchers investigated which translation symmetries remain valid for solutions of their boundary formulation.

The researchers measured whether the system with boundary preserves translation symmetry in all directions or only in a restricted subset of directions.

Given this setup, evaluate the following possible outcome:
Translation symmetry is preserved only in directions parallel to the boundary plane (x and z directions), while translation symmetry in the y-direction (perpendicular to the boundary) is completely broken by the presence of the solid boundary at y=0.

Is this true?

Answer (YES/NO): YES